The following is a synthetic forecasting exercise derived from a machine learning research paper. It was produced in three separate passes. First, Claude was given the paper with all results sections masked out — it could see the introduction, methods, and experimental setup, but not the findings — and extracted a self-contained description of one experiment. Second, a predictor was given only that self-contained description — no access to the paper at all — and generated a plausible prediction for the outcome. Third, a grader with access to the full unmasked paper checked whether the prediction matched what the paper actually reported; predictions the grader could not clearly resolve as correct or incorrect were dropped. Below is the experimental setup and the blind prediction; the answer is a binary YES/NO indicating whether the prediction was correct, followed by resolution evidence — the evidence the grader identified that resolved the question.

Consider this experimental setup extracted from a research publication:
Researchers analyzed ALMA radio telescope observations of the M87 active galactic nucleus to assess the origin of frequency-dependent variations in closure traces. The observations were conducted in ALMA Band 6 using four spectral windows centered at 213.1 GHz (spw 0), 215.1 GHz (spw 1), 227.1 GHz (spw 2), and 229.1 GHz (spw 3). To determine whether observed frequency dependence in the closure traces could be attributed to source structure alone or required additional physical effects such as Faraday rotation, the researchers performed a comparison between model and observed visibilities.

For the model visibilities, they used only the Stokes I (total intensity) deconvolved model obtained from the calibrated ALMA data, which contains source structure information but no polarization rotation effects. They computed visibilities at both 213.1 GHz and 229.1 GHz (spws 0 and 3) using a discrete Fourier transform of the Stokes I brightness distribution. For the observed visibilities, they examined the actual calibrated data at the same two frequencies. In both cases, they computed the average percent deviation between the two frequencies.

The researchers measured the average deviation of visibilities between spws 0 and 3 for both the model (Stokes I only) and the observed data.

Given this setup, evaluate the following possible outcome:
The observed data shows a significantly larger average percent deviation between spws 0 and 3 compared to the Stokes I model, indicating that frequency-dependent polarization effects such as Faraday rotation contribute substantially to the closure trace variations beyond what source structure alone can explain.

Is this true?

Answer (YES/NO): YES